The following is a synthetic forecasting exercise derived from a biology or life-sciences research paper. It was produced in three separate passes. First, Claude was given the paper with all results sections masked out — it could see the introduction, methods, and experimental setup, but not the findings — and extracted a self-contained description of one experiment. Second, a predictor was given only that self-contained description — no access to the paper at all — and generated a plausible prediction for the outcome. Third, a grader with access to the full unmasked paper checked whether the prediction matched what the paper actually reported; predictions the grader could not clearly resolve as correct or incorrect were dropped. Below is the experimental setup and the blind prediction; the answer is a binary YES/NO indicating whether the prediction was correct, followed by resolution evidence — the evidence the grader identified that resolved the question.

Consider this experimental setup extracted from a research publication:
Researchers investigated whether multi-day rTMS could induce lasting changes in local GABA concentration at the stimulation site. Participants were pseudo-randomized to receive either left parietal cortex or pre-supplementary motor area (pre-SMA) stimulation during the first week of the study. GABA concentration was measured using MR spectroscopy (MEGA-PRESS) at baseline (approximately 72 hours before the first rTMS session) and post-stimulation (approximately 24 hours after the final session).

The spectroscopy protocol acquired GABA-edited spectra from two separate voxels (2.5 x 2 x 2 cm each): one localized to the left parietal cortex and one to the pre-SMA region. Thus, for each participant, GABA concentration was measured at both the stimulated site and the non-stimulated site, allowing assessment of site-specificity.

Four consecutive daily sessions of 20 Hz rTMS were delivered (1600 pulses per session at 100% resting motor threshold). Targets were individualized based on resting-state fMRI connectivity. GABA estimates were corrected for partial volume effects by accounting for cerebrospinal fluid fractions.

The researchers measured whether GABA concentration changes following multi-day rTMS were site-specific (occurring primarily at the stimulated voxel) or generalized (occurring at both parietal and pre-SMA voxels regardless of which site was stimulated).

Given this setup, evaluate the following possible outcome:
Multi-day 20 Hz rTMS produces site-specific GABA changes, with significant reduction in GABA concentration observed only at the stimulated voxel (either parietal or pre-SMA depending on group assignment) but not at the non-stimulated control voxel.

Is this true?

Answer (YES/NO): NO